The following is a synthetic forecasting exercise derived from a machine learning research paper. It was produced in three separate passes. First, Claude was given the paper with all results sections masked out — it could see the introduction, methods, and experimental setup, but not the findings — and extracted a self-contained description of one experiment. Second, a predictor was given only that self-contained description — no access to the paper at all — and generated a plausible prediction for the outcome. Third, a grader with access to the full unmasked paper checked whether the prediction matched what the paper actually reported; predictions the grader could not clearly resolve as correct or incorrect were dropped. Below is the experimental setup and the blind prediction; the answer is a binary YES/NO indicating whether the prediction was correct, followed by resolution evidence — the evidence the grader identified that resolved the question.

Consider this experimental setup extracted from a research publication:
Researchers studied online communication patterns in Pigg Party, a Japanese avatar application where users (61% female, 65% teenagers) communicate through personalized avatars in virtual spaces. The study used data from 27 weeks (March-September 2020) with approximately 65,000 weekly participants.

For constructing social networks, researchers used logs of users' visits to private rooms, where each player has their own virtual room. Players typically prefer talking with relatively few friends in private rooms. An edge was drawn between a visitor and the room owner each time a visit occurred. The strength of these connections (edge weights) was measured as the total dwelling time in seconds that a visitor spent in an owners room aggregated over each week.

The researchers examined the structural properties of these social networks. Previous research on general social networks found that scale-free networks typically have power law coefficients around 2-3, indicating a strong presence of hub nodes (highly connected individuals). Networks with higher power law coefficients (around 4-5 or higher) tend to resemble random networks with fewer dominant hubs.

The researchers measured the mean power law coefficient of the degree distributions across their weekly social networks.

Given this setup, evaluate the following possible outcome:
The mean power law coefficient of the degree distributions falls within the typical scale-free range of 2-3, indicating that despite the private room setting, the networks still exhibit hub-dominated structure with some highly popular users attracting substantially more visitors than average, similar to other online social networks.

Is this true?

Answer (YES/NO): NO